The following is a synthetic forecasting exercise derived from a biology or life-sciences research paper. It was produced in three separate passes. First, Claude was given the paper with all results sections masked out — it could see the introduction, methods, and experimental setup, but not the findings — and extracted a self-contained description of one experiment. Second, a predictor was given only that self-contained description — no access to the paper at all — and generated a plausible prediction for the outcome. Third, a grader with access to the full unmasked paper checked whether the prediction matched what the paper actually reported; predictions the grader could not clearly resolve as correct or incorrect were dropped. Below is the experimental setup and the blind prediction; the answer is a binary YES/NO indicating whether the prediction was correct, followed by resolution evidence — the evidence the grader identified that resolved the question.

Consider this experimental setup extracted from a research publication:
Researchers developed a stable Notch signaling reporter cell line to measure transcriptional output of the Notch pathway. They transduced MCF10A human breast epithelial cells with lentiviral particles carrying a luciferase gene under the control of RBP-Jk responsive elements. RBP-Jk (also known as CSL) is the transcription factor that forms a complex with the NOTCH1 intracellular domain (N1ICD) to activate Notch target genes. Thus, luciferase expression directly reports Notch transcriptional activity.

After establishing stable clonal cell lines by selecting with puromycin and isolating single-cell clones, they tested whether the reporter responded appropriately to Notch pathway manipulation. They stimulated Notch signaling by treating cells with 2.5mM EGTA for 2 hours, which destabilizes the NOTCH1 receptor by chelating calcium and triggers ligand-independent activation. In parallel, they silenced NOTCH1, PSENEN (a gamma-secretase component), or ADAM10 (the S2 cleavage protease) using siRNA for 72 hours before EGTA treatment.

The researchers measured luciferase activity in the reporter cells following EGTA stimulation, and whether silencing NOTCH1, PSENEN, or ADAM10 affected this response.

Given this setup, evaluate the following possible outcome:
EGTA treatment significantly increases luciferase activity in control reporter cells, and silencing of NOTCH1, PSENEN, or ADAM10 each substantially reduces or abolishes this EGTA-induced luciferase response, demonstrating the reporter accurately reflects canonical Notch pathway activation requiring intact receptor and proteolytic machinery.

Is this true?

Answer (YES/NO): YES